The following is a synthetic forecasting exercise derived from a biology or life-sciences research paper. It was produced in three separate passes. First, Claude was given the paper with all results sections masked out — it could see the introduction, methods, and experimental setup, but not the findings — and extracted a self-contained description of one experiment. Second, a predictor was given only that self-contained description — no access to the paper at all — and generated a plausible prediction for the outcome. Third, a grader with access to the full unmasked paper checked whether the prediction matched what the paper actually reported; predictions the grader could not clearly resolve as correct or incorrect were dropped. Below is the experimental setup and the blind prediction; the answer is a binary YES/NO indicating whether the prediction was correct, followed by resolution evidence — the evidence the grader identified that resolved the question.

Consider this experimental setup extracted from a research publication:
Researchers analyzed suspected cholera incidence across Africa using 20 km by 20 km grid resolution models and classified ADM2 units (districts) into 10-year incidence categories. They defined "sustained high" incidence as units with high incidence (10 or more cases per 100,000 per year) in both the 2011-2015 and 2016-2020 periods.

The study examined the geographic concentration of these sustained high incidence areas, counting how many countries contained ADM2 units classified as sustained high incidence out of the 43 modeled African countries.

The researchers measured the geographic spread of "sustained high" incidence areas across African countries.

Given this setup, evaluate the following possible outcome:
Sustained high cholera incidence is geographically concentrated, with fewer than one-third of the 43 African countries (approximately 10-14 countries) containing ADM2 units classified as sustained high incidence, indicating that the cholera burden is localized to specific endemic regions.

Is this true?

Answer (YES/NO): NO